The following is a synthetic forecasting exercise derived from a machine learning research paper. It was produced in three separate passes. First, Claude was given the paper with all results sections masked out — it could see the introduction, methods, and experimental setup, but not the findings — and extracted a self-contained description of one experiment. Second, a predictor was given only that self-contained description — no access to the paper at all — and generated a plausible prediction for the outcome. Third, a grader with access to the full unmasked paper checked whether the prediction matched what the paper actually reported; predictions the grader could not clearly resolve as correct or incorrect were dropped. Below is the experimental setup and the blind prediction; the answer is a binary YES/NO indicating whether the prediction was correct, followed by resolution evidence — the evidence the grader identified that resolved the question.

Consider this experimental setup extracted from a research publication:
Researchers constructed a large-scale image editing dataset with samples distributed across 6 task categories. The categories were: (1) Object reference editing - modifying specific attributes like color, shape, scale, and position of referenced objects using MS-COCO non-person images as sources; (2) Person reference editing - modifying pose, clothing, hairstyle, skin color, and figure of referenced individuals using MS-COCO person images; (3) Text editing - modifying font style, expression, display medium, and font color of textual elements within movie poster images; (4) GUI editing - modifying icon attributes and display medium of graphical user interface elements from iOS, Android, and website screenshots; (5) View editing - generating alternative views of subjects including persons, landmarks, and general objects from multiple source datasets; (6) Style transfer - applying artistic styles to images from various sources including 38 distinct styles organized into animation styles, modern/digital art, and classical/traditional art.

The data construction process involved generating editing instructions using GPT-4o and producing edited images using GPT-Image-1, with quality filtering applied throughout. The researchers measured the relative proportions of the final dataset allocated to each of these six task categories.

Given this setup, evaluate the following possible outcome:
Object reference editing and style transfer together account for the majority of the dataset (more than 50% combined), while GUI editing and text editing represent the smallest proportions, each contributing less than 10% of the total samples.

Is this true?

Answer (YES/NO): YES